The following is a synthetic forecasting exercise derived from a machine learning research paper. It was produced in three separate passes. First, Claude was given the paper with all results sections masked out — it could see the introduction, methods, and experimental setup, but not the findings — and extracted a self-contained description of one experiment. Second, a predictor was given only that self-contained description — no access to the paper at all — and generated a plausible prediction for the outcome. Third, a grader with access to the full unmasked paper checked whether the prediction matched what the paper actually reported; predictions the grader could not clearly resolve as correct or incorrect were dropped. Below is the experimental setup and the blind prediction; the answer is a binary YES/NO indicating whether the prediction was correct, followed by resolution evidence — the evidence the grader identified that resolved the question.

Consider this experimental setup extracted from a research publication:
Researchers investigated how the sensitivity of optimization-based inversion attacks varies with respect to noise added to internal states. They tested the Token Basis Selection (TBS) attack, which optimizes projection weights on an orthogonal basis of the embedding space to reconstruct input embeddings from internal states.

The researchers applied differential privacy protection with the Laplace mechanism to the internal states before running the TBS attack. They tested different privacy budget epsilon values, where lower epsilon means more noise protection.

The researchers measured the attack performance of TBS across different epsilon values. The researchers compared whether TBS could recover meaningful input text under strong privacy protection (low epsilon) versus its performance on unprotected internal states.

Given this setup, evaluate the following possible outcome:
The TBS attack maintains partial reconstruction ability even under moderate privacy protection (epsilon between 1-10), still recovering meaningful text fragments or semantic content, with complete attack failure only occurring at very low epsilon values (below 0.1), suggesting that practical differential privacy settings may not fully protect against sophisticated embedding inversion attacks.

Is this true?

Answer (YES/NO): NO